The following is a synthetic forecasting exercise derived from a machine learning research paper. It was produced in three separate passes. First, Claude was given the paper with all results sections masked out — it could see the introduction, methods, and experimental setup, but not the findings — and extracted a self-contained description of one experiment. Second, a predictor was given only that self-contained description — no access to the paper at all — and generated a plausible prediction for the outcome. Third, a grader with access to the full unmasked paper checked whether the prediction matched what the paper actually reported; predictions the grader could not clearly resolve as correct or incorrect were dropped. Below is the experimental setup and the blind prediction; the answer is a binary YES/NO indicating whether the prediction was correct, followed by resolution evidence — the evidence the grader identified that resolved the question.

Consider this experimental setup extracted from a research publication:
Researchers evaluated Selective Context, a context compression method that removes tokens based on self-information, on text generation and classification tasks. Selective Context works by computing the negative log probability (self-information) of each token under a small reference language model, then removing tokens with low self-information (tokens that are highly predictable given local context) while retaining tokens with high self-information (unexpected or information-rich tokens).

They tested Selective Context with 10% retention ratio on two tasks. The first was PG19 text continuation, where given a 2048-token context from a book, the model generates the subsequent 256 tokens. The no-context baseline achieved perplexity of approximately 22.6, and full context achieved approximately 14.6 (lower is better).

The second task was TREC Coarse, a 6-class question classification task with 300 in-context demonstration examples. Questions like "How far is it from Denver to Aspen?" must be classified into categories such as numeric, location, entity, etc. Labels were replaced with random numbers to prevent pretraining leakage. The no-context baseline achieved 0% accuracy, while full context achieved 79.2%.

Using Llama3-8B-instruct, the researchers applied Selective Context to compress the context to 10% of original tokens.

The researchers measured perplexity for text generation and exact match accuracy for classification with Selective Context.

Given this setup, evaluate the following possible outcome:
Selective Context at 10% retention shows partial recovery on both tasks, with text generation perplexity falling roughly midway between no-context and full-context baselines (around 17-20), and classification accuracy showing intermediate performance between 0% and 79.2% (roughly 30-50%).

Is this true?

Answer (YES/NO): NO